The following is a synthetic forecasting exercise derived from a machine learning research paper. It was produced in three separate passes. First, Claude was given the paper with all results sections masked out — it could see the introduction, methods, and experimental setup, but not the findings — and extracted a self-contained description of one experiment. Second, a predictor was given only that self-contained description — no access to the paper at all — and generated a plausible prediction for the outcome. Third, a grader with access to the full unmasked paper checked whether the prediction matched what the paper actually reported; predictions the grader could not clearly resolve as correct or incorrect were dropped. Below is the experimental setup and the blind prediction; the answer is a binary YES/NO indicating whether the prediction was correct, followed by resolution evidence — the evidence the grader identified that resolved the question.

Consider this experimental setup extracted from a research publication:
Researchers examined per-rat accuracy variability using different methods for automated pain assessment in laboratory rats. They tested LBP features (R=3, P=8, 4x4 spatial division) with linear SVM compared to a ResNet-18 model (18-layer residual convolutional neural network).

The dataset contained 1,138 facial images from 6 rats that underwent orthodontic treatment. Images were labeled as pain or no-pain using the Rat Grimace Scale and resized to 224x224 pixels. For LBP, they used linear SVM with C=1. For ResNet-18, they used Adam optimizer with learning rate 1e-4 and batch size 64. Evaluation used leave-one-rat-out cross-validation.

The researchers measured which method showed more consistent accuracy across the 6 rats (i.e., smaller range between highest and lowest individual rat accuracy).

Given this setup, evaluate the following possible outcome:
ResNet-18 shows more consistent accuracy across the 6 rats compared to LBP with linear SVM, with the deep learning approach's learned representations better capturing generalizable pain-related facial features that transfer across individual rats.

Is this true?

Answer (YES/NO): NO